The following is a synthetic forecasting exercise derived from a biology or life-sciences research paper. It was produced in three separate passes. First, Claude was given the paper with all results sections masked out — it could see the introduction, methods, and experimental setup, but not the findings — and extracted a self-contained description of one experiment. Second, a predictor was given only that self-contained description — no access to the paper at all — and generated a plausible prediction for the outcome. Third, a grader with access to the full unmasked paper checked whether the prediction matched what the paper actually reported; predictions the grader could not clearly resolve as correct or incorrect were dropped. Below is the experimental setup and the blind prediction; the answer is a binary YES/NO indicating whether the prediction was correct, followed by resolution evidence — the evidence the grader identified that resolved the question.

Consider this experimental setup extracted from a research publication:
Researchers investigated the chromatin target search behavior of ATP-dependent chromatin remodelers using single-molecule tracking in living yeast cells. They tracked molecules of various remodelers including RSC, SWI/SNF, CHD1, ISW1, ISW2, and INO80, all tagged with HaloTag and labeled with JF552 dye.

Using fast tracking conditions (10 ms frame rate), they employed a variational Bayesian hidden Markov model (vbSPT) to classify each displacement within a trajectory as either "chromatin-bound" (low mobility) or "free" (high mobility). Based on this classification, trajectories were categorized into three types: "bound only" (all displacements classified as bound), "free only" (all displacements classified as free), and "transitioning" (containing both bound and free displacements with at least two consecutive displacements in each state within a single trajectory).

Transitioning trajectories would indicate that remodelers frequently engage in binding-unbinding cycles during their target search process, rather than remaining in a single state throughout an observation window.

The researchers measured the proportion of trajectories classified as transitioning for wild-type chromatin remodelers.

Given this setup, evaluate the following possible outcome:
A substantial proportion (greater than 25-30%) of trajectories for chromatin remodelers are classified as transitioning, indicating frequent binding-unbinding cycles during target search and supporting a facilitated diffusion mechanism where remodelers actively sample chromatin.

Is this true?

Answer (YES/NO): NO